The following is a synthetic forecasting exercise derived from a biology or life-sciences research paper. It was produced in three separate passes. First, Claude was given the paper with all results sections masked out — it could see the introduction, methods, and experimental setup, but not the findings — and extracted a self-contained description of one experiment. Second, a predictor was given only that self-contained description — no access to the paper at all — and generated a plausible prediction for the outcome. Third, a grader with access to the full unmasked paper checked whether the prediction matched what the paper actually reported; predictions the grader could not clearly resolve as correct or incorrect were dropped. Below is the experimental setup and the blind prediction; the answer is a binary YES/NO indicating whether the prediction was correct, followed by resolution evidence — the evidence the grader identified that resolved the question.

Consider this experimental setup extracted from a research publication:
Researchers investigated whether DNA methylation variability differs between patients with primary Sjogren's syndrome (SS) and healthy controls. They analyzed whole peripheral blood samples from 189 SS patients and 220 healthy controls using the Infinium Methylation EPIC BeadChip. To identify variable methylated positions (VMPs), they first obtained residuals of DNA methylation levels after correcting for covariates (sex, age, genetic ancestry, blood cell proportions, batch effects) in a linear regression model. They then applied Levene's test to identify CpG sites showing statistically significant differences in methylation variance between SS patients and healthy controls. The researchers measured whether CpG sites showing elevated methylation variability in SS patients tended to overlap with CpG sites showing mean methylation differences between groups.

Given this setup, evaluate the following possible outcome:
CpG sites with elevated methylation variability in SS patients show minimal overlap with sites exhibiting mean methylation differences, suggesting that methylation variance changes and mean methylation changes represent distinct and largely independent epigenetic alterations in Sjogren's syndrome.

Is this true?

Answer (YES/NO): NO